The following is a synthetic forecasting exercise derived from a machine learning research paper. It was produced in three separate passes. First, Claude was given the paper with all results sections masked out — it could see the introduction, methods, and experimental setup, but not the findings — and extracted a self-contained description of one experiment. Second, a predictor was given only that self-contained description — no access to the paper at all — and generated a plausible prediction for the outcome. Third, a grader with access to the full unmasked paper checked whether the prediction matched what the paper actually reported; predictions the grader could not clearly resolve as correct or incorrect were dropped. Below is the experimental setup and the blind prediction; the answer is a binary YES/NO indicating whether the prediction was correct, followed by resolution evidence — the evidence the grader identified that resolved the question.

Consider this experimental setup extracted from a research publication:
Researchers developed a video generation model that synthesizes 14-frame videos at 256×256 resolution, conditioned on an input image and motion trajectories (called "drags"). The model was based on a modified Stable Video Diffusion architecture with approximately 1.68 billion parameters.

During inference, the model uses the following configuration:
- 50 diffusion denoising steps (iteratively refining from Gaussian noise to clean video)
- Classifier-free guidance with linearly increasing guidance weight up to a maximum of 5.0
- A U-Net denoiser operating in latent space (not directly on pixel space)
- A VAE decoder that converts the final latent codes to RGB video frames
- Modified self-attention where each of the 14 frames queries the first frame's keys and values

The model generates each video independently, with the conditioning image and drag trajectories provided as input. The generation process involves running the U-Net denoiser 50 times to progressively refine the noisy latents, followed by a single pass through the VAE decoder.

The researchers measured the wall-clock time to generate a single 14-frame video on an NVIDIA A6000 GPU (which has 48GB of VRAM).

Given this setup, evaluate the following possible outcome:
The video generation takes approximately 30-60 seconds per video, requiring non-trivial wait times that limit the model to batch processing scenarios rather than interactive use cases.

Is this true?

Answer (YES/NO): NO